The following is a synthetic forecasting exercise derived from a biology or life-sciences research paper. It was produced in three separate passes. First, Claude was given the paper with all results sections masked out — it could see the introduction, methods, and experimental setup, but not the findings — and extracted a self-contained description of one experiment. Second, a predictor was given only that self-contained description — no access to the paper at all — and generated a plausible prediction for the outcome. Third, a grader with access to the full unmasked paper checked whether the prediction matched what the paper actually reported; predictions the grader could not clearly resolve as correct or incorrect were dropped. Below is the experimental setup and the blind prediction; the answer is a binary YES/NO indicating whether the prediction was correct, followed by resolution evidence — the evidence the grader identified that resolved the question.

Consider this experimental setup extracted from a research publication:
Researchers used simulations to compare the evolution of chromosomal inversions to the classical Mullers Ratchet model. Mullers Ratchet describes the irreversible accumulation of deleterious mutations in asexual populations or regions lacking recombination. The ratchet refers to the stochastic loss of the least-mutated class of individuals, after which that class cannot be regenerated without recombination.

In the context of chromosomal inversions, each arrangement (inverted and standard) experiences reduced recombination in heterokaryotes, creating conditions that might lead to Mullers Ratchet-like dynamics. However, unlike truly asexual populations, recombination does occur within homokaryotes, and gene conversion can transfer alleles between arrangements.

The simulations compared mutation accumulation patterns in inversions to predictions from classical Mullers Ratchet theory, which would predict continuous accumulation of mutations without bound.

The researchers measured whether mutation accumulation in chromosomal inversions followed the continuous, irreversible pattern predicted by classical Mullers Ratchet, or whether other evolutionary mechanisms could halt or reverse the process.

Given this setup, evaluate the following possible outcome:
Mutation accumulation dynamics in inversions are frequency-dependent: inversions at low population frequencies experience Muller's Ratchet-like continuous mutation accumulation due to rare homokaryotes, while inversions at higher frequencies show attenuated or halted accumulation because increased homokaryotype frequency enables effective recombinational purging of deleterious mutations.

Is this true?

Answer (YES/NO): YES